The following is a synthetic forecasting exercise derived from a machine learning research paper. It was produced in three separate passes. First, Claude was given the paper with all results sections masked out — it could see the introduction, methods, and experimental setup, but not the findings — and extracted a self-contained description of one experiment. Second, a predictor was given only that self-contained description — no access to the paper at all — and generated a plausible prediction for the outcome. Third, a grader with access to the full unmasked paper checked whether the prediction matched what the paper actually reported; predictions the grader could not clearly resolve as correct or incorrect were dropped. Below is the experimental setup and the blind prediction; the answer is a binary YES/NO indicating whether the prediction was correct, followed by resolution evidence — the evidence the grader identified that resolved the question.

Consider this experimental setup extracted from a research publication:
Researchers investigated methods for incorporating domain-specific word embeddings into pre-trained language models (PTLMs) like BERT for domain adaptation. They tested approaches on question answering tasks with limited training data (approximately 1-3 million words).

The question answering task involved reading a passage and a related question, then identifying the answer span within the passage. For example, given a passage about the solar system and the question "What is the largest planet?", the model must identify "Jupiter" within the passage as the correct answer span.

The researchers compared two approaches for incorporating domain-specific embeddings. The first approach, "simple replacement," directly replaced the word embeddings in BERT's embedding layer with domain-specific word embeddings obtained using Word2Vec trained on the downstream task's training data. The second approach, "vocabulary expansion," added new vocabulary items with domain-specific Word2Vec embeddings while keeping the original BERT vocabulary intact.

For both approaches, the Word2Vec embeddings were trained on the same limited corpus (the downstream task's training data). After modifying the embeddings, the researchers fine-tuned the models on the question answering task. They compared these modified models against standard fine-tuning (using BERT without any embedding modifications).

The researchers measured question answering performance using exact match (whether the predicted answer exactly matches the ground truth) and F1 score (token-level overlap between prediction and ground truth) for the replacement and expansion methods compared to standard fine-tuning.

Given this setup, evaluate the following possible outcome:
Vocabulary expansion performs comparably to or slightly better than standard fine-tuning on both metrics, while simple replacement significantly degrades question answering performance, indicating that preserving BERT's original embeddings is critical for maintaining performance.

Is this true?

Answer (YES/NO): NO